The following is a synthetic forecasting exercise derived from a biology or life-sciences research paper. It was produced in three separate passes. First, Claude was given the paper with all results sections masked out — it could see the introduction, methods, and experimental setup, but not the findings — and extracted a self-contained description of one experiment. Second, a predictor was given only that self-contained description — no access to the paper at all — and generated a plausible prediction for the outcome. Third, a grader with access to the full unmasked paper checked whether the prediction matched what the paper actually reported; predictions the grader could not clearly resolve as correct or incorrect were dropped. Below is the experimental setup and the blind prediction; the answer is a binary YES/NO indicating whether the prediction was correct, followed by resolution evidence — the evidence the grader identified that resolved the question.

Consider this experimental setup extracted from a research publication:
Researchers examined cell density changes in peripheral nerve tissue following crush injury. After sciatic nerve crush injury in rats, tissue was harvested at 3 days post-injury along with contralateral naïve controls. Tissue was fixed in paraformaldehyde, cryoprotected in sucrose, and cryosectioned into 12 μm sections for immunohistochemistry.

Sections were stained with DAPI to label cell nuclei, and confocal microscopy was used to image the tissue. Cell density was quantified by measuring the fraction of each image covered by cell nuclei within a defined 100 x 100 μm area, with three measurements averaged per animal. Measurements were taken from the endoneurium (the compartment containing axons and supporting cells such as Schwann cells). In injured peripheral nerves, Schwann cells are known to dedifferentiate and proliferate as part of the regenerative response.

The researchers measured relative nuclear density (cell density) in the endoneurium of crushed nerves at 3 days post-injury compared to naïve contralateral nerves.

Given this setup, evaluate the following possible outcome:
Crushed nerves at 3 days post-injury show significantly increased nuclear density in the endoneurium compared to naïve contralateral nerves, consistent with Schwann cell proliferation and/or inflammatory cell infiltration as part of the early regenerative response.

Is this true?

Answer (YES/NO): YES